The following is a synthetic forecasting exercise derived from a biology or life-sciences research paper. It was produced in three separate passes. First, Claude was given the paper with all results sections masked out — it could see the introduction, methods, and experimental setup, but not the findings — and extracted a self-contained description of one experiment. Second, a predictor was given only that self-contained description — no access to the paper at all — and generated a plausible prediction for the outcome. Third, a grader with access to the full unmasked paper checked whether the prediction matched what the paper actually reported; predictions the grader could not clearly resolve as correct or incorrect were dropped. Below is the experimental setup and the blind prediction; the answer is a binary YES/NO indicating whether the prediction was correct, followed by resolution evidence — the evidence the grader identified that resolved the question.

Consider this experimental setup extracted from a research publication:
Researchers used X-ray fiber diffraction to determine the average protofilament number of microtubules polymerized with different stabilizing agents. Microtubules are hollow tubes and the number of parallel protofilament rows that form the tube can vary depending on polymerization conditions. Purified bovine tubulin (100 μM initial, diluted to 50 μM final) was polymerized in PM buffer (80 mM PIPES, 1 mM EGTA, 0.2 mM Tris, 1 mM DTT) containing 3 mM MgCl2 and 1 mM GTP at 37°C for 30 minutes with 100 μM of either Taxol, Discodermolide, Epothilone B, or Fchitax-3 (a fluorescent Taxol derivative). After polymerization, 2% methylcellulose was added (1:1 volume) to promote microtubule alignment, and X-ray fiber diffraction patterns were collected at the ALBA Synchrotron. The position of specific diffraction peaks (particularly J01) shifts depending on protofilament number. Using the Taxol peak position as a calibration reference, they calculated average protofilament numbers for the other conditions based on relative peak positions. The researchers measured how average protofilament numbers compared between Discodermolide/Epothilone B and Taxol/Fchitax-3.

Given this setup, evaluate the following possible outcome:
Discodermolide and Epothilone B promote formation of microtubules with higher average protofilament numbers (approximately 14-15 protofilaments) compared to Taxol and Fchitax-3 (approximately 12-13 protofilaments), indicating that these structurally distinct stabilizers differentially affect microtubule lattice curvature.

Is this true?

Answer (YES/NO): NO